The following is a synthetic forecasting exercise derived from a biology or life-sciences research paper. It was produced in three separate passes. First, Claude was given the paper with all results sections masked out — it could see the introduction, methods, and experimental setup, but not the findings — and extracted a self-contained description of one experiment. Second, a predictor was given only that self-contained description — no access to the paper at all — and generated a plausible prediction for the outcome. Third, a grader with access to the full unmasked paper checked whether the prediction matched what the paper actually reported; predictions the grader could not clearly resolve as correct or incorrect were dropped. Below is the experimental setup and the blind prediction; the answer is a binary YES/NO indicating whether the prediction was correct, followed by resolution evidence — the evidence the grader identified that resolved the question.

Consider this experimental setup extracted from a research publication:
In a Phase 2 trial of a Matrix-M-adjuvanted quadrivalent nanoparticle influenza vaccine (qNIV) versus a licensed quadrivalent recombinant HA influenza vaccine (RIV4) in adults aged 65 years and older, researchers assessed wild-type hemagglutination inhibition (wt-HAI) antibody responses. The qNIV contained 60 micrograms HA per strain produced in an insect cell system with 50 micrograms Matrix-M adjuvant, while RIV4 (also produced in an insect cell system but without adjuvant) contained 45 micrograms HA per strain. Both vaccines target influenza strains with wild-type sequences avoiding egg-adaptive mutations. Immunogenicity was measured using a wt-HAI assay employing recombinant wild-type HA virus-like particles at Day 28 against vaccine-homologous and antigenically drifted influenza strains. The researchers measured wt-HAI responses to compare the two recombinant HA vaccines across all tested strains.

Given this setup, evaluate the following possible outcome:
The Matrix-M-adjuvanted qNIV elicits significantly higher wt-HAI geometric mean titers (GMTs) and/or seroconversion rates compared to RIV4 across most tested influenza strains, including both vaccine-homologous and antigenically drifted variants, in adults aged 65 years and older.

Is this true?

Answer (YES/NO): NO